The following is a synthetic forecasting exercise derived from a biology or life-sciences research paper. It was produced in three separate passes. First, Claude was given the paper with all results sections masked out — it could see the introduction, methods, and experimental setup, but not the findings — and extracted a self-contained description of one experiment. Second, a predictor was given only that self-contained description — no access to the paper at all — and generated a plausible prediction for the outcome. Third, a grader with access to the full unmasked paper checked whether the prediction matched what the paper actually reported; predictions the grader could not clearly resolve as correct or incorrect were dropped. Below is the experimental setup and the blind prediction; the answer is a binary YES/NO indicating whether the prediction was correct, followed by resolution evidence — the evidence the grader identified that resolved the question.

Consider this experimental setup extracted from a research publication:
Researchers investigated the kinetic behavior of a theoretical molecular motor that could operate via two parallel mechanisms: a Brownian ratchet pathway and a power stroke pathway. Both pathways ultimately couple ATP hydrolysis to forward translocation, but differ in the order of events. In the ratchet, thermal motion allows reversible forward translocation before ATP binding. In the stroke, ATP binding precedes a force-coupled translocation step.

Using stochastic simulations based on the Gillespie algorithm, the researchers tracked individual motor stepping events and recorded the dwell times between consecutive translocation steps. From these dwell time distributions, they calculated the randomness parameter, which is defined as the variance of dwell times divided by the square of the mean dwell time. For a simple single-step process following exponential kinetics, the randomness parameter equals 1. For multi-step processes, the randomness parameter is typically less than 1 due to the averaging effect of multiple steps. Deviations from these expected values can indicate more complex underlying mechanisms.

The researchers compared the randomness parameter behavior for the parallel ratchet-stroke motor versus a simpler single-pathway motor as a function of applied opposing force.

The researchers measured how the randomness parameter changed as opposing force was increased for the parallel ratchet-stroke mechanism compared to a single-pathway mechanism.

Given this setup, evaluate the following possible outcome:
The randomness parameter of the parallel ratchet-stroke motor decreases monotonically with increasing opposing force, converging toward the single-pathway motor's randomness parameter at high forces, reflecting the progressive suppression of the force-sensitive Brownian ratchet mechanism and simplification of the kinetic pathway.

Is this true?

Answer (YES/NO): NO